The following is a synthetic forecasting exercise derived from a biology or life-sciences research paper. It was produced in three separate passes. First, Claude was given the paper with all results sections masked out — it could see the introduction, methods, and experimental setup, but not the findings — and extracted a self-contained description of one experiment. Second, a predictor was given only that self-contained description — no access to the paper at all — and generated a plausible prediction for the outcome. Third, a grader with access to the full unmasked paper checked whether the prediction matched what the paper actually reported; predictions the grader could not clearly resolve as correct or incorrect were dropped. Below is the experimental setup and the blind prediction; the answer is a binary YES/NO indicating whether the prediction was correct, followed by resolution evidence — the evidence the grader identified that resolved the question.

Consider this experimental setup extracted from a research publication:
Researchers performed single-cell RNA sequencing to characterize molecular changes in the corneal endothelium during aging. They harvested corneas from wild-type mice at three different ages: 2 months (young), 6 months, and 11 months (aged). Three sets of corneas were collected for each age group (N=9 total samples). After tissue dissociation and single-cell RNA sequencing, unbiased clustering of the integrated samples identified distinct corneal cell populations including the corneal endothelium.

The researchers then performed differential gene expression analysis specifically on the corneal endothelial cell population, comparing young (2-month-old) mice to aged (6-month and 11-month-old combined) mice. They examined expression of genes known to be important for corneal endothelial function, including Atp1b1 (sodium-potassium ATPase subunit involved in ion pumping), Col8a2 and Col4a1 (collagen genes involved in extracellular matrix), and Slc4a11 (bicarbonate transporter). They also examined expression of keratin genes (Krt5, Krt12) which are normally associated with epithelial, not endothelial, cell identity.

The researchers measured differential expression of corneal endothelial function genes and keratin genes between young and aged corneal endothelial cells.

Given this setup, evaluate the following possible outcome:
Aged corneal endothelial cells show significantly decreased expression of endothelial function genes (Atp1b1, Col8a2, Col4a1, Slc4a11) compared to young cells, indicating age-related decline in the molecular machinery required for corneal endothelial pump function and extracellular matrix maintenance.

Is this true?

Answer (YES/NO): YES